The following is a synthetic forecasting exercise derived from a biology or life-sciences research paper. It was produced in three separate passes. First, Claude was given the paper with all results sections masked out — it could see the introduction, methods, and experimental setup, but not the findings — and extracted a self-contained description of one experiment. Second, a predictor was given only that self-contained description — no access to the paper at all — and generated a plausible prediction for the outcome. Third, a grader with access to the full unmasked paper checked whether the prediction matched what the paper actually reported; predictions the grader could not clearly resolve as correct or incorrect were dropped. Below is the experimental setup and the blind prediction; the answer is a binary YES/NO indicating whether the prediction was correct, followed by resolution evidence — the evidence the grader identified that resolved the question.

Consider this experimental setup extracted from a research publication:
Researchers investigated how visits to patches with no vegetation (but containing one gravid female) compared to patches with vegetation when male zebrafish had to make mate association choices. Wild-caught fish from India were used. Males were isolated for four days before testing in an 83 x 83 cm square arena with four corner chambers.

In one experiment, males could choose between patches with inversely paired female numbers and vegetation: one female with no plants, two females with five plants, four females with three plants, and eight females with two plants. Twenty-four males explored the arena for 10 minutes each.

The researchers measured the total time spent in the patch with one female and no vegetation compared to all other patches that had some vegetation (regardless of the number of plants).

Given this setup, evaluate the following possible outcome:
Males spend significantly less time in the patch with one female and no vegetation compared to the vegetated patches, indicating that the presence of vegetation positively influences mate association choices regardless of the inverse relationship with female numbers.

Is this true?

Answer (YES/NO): YES